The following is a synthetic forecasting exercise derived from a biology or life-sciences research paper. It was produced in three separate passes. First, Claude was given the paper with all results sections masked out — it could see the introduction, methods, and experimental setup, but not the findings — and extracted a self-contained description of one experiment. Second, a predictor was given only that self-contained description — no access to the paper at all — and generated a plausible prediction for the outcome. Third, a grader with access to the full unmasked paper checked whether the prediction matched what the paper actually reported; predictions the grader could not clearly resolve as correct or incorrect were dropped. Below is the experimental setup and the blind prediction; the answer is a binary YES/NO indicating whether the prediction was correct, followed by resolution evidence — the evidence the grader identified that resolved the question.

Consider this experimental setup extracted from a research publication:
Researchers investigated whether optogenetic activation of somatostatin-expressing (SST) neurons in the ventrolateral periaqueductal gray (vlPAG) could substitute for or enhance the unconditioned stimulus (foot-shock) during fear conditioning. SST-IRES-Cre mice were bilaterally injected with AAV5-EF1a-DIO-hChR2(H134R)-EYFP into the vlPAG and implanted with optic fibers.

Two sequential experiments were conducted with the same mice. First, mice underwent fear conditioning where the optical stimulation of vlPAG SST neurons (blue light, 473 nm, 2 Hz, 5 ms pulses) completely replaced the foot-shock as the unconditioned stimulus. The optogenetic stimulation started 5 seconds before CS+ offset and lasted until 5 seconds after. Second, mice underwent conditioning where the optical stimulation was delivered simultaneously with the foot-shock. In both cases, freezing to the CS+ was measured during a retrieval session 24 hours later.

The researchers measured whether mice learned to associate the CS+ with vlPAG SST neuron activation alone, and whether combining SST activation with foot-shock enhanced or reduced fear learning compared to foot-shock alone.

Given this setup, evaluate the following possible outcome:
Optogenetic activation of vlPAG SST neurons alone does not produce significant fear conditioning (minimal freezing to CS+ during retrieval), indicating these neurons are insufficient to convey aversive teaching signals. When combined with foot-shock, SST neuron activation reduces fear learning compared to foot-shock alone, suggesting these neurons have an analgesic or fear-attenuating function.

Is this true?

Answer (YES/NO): NO